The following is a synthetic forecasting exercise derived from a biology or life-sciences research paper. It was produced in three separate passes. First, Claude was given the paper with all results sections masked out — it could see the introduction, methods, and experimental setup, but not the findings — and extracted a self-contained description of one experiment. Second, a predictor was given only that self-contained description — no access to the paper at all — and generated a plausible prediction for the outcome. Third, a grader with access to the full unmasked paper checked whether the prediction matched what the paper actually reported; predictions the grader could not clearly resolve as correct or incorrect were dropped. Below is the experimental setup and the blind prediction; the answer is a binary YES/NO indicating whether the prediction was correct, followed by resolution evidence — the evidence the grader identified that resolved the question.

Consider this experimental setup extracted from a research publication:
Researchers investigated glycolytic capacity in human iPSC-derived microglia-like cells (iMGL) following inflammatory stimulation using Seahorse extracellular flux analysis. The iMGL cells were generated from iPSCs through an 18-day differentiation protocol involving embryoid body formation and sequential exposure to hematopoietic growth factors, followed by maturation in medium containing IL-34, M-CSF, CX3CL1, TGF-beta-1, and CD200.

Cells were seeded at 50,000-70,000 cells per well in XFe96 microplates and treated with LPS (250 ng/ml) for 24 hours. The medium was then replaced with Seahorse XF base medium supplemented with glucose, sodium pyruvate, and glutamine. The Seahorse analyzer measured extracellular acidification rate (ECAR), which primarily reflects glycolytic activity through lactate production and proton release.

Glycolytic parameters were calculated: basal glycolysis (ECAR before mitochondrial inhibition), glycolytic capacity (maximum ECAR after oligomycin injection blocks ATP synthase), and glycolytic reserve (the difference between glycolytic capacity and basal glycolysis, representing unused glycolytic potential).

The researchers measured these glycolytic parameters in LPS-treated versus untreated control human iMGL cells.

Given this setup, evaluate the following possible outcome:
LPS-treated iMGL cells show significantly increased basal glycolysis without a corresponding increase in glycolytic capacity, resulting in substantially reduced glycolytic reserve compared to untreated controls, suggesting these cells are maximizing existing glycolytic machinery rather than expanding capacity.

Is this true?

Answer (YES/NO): NO